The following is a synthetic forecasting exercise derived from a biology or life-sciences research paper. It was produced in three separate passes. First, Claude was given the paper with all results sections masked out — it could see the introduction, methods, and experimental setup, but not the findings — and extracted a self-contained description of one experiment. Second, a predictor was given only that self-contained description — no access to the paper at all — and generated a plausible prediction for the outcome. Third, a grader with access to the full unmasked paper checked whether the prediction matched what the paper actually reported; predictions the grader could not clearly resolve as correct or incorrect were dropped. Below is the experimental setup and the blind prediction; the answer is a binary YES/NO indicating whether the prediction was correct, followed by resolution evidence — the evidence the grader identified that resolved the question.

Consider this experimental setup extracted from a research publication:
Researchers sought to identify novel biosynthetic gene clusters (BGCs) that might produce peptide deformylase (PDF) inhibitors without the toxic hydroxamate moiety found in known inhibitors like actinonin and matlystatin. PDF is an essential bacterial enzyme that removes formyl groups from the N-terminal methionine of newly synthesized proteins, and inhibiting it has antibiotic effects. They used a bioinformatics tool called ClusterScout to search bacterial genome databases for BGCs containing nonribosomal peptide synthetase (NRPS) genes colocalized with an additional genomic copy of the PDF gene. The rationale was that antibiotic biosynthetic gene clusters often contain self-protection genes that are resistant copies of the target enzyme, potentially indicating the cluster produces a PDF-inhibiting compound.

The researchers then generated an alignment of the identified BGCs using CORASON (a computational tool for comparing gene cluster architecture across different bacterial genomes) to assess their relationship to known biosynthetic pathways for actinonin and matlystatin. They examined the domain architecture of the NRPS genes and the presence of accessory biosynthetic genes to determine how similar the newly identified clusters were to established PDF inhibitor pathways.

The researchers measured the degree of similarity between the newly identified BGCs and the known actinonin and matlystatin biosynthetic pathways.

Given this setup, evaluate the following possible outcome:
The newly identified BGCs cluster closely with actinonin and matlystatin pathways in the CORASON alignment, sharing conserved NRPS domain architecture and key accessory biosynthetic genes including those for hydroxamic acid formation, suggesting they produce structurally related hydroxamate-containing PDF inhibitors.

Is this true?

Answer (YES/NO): NO